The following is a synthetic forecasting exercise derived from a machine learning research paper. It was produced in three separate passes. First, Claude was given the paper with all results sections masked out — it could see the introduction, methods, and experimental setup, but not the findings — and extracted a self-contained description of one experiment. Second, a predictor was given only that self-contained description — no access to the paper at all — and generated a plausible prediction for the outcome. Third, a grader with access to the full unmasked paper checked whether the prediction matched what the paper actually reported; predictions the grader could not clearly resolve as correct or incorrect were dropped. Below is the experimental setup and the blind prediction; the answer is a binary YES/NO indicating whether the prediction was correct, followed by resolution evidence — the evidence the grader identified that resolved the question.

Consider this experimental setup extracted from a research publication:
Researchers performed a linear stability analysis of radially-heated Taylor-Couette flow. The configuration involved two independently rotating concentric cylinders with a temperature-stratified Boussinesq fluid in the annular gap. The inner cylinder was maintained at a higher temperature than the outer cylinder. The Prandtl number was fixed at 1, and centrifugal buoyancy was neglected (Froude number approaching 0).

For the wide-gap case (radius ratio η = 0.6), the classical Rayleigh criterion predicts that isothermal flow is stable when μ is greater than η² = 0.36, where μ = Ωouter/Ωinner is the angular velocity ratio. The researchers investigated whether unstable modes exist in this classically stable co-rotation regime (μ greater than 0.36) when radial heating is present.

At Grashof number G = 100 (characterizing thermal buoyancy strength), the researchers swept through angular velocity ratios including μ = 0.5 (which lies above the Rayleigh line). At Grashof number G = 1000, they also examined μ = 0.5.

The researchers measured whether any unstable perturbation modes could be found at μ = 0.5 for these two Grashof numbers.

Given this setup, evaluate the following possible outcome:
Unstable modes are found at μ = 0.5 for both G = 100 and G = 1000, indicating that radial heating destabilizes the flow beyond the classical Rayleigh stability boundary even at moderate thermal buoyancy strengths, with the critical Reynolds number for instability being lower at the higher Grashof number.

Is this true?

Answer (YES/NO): NO